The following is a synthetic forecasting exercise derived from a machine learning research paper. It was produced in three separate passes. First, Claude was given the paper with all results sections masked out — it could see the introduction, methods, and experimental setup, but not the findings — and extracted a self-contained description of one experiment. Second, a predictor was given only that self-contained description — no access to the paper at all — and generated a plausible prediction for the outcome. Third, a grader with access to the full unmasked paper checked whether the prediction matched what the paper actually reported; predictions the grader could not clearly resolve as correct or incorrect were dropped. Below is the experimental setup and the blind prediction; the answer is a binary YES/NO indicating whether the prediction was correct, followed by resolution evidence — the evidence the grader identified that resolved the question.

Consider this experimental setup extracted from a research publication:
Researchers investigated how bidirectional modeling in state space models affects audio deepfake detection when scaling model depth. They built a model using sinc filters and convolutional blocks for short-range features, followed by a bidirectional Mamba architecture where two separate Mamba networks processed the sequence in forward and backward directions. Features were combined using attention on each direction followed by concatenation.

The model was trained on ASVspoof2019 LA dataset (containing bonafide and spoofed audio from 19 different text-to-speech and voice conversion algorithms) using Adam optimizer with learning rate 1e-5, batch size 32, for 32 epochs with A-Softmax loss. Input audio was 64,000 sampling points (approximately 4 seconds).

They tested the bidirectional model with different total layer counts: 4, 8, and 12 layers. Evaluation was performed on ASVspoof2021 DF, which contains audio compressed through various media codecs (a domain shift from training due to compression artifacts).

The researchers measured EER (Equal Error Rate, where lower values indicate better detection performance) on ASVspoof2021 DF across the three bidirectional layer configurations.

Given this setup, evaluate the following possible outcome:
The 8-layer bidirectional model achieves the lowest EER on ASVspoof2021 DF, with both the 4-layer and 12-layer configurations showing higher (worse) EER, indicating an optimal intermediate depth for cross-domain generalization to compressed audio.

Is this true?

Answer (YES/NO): NO